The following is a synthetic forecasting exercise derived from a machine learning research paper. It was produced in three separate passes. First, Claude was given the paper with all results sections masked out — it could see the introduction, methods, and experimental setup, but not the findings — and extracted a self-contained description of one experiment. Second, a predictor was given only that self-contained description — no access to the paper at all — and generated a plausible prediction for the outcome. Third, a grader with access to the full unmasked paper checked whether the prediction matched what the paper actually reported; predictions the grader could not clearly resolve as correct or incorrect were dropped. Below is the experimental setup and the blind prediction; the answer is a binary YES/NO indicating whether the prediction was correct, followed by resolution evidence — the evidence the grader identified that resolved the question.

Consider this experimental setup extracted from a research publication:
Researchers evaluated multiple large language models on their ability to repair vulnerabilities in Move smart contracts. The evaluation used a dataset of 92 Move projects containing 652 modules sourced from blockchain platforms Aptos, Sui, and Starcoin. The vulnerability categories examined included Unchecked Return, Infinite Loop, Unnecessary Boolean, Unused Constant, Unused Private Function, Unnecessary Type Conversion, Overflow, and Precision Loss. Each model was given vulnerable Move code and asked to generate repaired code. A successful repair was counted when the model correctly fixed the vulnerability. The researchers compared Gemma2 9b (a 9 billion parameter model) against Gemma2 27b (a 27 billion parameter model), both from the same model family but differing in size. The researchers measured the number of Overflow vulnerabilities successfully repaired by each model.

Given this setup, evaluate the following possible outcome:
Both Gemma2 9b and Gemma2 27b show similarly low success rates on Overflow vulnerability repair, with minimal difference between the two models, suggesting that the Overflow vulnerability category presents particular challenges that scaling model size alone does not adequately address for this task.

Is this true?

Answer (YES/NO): NO